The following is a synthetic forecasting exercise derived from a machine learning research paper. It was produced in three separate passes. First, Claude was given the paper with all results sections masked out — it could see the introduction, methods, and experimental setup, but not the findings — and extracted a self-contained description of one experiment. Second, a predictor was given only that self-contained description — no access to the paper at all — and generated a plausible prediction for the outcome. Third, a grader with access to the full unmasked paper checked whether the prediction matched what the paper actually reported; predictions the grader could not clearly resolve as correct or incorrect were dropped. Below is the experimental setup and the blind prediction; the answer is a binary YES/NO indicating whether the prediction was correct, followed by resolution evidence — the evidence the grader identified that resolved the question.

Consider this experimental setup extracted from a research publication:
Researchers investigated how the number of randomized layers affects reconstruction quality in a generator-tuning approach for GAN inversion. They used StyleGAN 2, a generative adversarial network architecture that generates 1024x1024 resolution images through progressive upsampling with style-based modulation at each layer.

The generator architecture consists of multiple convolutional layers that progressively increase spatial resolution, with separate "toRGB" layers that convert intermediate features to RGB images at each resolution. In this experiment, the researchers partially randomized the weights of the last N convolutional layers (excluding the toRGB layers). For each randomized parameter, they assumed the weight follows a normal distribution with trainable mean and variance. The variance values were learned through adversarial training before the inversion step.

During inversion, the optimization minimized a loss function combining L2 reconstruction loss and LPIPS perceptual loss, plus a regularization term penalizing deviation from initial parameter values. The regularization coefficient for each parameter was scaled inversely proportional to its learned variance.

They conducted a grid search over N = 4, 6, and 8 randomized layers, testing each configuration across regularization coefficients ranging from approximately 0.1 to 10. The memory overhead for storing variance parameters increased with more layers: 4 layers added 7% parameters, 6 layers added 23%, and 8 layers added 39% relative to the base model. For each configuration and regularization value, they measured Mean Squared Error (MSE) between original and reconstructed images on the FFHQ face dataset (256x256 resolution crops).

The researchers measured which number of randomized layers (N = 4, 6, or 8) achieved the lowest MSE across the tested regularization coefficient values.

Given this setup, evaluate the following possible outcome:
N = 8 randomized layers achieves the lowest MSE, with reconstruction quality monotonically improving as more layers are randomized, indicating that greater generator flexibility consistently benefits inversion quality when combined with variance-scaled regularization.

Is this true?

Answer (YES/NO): NO